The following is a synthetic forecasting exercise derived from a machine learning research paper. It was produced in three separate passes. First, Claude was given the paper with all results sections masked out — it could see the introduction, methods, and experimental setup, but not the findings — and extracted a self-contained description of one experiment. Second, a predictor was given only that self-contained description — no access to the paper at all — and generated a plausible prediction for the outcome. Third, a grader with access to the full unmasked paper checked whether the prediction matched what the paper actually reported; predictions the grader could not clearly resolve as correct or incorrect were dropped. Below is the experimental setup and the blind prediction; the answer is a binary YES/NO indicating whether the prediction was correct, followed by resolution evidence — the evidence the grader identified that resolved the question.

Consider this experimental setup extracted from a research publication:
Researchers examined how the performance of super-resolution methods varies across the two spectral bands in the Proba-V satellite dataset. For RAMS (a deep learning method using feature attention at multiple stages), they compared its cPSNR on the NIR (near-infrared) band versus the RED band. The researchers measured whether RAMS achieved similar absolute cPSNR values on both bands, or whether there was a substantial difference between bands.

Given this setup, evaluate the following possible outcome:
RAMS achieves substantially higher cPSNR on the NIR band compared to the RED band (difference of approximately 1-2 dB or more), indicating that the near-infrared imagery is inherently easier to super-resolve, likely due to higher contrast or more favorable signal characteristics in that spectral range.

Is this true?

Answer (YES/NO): NO